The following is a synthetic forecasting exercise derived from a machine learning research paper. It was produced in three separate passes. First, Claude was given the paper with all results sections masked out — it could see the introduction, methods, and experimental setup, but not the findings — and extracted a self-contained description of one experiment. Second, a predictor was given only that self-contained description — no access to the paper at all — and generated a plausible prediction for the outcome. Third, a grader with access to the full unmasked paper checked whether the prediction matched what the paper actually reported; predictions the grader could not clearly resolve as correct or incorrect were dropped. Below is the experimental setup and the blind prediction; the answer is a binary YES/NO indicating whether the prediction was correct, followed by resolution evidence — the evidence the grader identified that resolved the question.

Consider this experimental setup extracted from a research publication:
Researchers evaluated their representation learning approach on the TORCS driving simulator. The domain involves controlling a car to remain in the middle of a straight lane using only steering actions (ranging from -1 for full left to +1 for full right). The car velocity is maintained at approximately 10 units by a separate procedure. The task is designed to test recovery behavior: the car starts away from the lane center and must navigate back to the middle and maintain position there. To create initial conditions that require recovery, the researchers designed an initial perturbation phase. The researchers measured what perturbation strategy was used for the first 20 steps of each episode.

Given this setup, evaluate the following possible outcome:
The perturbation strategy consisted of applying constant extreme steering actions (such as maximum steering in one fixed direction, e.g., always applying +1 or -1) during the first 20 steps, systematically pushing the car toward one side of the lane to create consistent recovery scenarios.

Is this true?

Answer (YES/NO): YES